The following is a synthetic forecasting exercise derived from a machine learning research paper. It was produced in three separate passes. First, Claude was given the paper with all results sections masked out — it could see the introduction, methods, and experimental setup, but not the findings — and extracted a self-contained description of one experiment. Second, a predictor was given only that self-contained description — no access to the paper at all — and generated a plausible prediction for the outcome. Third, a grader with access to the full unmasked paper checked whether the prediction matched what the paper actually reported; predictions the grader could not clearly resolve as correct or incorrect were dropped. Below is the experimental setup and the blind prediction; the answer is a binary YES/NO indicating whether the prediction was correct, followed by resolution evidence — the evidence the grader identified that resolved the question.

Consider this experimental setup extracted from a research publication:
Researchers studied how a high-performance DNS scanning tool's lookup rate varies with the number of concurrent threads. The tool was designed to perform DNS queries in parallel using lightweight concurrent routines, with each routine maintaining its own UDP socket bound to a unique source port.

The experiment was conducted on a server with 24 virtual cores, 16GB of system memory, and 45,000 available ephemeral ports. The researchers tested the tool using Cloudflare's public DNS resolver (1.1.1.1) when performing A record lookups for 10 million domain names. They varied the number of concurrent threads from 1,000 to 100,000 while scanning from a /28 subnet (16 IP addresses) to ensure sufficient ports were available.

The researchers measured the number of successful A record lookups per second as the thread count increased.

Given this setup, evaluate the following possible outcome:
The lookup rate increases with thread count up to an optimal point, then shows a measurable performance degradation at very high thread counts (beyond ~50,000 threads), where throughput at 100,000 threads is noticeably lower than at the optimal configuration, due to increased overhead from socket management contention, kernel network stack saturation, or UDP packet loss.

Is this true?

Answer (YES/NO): NO